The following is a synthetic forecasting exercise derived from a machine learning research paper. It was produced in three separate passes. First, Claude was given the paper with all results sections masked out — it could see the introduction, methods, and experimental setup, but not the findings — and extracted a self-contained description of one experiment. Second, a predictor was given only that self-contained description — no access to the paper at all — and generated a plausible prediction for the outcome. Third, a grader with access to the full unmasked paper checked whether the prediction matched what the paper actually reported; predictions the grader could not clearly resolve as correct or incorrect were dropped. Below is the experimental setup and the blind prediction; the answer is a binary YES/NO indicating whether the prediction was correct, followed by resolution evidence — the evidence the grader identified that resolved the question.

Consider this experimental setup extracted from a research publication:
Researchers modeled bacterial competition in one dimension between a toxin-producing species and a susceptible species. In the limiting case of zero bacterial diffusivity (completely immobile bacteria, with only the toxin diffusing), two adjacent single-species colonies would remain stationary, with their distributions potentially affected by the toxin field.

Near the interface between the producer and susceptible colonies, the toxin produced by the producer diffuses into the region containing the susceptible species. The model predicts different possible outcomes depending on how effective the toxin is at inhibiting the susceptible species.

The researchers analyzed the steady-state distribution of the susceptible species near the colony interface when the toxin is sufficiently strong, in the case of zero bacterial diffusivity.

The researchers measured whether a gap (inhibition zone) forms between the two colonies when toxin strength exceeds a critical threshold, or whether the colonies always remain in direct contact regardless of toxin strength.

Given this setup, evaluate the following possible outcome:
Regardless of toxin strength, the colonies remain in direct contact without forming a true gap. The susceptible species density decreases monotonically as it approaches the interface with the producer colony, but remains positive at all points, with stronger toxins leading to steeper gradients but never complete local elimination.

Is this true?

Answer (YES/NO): NO